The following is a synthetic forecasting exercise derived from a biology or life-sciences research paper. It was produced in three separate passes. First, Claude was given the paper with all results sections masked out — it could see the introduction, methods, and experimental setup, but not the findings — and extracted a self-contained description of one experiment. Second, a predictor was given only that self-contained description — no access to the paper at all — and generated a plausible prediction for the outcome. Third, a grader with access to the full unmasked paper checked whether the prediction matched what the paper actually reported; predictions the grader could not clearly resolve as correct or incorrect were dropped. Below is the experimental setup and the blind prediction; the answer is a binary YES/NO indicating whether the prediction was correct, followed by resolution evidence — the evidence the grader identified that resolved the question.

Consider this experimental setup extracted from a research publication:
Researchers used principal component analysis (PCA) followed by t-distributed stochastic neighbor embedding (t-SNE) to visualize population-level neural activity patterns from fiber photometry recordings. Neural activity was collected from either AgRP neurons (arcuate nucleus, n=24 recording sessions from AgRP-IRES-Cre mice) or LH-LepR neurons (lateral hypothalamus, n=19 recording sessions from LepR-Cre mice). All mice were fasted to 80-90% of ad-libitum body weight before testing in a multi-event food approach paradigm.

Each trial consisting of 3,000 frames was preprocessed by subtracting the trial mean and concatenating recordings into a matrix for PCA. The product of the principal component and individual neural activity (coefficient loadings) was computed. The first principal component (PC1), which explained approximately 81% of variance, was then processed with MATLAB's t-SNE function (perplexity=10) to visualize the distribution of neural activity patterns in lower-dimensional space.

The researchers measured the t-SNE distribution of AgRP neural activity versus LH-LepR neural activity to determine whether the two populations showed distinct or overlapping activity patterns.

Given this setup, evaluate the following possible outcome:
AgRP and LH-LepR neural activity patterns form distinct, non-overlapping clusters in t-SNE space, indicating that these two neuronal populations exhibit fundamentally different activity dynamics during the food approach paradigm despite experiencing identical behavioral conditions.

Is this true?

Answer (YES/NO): YES